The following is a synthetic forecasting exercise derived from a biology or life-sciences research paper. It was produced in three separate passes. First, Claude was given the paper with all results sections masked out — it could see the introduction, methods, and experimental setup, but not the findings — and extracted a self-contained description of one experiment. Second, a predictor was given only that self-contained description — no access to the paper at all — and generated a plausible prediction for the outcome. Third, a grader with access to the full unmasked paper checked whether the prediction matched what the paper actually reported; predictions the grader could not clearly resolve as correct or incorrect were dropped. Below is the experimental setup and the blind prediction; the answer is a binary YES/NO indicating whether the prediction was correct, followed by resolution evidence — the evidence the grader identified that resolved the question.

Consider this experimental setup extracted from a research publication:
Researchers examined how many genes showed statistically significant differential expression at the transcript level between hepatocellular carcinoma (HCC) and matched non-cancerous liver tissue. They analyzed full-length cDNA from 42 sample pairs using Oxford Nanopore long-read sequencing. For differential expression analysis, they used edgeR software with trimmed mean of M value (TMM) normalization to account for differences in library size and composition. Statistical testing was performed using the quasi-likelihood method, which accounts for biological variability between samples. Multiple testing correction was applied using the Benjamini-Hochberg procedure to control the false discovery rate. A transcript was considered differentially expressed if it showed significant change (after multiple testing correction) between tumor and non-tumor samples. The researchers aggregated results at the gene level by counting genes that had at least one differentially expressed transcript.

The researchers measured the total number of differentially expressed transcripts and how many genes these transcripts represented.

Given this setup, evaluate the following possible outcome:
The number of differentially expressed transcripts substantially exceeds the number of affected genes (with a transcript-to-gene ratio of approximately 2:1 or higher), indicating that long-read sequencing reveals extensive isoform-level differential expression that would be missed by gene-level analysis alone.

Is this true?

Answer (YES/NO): YES